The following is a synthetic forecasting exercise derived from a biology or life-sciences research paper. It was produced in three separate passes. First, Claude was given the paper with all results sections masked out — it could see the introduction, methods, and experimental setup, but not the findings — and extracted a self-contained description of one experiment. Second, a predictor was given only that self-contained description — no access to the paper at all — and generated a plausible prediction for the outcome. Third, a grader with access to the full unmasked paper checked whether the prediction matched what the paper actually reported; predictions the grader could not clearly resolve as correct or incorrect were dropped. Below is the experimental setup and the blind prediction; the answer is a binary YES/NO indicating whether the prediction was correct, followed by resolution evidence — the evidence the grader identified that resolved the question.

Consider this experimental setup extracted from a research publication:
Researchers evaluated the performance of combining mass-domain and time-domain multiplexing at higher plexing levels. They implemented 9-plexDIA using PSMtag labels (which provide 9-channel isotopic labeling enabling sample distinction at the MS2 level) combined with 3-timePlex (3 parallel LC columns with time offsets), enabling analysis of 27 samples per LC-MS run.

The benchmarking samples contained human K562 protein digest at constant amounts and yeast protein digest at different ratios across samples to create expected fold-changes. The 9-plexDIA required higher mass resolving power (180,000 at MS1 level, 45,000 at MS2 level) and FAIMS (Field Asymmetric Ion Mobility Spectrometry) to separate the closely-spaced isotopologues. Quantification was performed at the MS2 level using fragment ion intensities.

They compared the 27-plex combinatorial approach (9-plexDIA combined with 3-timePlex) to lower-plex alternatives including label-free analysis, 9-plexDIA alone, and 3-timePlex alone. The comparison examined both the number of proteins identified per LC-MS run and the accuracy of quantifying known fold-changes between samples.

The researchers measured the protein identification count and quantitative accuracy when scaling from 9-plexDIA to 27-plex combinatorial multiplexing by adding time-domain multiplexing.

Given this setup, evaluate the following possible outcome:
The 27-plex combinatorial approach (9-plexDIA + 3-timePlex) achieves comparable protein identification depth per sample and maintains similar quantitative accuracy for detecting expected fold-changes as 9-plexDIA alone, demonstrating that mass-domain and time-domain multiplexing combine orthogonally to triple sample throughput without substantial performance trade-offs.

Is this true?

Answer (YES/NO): NO